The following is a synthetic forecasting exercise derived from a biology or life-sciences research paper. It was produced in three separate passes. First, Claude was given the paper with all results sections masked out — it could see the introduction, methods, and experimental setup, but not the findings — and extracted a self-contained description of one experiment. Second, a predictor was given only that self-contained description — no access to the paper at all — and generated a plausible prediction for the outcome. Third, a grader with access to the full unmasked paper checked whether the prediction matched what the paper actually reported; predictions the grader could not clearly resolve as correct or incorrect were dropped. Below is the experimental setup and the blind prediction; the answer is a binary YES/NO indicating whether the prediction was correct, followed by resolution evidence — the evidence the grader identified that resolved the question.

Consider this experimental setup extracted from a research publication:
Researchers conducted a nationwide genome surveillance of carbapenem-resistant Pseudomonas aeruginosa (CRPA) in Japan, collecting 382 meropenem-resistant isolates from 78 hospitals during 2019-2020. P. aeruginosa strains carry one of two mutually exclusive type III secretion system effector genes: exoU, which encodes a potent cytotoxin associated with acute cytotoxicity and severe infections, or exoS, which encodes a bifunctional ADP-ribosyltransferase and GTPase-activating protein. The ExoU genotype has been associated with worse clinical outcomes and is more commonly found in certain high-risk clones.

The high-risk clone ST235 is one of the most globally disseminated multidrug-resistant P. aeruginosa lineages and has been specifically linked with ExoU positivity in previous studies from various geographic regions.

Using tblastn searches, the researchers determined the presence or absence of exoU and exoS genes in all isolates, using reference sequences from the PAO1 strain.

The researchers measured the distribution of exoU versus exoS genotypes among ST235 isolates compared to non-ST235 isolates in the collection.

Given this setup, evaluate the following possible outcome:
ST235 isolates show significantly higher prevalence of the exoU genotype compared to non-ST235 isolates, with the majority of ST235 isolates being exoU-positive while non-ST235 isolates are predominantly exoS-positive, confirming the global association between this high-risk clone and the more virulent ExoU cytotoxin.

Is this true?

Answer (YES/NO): YES